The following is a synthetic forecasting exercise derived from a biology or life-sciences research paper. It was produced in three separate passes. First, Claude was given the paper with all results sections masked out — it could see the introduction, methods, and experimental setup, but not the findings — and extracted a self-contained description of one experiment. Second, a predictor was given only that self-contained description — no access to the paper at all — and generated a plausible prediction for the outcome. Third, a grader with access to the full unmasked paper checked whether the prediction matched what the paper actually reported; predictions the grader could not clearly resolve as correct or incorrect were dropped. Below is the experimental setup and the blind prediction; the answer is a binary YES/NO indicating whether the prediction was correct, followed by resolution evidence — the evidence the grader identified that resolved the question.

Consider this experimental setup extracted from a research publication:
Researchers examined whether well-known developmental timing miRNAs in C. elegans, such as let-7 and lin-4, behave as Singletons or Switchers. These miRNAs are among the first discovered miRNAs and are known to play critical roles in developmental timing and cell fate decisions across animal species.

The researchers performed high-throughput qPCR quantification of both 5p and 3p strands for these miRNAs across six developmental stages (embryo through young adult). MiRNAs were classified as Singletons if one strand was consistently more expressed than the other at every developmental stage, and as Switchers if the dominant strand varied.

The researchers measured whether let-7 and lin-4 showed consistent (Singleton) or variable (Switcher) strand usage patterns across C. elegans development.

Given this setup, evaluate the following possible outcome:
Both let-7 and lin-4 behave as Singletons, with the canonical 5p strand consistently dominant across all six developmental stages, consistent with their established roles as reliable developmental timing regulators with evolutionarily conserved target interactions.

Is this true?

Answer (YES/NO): YES